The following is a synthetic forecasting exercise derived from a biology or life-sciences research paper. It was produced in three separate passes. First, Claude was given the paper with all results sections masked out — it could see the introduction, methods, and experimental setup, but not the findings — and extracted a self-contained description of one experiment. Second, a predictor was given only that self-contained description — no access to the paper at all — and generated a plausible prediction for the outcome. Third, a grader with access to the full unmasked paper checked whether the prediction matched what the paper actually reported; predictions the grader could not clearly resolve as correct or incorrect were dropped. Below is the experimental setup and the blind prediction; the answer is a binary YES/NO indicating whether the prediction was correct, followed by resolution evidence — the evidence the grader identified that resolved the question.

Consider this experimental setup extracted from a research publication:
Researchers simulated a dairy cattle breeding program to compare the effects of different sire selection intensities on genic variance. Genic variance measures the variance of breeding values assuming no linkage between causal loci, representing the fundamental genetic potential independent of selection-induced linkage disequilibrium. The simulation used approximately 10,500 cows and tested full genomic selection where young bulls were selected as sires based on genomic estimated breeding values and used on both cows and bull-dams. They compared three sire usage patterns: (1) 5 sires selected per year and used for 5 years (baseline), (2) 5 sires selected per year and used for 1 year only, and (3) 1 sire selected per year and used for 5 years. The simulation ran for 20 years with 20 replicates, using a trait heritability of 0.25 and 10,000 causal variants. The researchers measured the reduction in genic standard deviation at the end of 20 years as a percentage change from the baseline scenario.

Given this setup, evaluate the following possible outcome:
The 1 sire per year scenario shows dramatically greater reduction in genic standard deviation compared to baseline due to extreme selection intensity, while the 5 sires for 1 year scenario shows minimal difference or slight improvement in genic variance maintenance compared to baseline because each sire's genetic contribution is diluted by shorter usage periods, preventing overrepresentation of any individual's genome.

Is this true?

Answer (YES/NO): NO